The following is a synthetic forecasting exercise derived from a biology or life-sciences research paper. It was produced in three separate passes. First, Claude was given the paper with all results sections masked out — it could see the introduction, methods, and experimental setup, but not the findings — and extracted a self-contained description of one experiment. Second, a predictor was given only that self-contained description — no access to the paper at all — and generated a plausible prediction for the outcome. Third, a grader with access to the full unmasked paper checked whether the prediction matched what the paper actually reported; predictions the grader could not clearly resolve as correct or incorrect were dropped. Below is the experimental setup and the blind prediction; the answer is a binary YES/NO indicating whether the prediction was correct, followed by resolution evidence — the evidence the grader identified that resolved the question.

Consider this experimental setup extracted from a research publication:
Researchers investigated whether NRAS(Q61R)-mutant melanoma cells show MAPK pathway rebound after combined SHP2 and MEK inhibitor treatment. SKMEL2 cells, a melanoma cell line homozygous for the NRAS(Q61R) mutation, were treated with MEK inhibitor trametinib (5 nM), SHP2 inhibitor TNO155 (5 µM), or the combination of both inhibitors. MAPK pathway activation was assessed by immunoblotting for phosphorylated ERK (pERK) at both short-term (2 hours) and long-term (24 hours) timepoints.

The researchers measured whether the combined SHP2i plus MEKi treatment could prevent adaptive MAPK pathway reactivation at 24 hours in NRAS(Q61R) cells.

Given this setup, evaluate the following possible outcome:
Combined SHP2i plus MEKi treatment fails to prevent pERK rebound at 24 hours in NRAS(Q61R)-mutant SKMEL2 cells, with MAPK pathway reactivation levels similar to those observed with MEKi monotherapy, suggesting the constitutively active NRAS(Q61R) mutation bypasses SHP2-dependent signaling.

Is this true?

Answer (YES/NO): YES